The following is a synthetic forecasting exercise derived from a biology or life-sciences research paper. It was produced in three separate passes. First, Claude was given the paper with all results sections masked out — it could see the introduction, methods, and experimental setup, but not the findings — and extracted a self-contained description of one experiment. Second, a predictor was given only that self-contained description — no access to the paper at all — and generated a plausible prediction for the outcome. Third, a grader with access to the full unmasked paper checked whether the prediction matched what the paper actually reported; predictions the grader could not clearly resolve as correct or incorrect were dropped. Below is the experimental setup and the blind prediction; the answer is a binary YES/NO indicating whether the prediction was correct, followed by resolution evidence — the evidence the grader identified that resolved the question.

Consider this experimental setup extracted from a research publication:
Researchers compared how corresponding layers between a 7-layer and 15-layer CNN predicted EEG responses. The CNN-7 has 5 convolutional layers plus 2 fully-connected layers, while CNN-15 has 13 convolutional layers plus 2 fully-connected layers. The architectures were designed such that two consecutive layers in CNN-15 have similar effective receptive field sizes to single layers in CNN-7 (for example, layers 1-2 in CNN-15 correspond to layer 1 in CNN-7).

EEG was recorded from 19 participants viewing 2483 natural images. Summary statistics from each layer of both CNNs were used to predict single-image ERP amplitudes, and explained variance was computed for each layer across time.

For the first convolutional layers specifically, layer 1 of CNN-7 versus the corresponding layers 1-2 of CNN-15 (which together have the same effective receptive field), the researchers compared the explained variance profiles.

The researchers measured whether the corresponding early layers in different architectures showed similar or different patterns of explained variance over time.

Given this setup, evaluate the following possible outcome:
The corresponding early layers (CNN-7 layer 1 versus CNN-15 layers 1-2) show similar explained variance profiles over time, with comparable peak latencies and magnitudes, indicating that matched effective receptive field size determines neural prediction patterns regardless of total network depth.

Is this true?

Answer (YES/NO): NO